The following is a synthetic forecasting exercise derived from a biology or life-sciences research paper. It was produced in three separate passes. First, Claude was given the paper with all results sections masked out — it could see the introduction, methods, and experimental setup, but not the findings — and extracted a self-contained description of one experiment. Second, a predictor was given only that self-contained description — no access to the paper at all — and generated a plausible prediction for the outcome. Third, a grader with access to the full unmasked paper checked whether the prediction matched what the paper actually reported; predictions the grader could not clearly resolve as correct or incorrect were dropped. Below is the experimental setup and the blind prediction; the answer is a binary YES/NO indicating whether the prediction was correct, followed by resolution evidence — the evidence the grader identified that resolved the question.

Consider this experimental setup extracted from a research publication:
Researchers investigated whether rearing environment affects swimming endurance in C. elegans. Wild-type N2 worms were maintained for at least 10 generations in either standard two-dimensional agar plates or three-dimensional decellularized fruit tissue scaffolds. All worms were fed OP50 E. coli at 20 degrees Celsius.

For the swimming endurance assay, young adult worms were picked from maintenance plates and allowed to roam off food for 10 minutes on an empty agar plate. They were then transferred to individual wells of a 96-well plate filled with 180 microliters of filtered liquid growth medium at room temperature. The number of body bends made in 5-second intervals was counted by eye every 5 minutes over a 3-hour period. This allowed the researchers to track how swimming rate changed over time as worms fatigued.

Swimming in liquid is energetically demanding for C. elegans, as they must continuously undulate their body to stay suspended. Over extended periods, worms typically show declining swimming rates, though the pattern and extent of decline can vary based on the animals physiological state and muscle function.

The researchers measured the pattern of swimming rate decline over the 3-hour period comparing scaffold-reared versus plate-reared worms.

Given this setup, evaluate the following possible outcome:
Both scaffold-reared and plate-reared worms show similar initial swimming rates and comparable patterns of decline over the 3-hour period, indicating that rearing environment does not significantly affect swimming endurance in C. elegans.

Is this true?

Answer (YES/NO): NO